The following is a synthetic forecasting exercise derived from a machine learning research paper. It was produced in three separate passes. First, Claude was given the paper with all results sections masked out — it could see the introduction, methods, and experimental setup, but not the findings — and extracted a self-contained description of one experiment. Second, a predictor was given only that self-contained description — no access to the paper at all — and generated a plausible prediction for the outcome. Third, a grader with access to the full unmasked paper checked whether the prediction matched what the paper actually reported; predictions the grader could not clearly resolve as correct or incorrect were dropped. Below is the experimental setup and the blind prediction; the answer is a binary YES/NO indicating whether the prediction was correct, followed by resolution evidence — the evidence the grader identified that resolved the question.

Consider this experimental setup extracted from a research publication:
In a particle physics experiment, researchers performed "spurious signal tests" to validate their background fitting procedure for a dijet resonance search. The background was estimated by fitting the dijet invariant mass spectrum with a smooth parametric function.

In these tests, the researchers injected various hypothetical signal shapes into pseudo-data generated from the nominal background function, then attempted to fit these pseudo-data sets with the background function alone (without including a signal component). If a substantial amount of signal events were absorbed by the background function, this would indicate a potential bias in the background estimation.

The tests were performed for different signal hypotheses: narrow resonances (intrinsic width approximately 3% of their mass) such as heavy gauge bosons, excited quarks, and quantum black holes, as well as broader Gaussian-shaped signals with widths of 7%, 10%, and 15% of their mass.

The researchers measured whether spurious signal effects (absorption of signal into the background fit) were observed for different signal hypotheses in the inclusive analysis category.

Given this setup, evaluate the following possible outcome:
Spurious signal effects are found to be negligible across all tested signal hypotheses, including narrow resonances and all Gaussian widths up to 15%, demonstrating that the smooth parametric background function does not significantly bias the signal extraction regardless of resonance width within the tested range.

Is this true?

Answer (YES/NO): NO